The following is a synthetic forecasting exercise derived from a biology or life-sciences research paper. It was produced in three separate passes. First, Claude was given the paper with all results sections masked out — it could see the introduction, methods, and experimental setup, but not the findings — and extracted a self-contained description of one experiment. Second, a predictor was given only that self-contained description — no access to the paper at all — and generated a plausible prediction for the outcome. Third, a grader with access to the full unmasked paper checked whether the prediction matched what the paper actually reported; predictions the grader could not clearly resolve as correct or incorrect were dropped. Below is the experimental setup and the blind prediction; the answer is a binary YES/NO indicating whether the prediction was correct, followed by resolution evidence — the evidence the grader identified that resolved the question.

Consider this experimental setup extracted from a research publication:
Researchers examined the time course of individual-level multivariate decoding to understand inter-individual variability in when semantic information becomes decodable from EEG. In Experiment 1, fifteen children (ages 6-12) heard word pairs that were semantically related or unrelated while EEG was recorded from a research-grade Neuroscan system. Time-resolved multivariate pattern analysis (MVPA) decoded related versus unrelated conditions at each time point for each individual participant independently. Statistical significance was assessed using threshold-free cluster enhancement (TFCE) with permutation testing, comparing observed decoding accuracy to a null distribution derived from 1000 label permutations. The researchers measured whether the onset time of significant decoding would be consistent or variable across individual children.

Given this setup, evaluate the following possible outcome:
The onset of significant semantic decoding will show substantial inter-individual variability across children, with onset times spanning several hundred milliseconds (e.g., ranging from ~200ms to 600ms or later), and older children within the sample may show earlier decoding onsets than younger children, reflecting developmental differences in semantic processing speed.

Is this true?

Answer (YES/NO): YES